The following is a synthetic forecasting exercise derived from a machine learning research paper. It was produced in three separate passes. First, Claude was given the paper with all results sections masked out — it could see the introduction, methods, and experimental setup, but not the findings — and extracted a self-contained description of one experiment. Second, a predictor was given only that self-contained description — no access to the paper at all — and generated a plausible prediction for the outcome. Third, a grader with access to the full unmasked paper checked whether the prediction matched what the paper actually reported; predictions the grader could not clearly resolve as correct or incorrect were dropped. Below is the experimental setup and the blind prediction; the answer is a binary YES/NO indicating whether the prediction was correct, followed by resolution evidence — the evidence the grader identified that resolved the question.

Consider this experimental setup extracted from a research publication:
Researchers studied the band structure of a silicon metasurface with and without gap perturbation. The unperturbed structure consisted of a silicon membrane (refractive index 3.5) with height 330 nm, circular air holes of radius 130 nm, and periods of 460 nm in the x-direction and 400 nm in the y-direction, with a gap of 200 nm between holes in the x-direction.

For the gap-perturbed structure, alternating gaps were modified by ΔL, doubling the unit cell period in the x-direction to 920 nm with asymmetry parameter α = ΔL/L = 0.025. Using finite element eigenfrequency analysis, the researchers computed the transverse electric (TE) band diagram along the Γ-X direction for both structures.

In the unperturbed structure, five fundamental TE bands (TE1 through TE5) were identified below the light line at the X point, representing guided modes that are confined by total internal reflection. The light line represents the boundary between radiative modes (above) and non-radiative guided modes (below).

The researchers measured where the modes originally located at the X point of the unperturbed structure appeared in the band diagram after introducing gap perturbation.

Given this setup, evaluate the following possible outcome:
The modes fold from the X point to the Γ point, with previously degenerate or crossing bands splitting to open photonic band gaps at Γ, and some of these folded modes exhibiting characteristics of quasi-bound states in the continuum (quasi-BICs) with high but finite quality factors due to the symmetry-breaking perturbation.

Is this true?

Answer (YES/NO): NO